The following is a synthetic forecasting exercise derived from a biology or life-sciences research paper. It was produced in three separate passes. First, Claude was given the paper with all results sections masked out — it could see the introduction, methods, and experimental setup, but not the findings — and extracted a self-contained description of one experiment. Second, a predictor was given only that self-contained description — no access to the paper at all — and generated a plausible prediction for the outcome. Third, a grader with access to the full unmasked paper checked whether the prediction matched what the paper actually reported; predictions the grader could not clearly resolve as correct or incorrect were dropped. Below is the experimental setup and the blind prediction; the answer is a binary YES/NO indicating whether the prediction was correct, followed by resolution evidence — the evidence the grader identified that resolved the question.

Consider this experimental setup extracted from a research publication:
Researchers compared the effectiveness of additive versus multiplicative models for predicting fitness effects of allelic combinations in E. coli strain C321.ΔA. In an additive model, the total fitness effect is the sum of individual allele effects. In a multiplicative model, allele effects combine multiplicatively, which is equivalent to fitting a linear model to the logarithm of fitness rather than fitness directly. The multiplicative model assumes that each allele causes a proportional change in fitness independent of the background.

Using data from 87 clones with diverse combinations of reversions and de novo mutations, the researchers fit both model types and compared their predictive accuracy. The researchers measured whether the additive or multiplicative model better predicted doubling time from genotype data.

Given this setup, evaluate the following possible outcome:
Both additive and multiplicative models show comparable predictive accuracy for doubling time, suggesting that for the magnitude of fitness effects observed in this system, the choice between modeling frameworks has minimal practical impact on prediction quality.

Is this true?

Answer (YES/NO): YES